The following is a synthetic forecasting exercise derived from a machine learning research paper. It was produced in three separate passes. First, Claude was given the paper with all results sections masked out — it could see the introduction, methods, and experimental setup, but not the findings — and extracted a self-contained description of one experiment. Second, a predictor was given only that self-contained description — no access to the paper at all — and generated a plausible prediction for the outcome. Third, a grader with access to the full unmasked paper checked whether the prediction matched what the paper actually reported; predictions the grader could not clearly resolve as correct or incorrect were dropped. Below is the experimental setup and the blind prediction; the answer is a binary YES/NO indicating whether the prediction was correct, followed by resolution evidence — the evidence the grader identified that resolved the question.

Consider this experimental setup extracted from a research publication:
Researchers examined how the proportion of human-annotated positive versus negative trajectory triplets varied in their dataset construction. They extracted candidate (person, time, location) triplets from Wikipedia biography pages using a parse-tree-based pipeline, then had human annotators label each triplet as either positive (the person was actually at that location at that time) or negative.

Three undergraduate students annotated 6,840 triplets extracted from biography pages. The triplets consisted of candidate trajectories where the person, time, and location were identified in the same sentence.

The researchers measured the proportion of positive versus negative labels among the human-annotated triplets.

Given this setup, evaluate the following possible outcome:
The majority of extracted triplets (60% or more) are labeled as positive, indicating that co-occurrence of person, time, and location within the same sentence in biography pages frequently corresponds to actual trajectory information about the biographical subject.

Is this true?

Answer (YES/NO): NO